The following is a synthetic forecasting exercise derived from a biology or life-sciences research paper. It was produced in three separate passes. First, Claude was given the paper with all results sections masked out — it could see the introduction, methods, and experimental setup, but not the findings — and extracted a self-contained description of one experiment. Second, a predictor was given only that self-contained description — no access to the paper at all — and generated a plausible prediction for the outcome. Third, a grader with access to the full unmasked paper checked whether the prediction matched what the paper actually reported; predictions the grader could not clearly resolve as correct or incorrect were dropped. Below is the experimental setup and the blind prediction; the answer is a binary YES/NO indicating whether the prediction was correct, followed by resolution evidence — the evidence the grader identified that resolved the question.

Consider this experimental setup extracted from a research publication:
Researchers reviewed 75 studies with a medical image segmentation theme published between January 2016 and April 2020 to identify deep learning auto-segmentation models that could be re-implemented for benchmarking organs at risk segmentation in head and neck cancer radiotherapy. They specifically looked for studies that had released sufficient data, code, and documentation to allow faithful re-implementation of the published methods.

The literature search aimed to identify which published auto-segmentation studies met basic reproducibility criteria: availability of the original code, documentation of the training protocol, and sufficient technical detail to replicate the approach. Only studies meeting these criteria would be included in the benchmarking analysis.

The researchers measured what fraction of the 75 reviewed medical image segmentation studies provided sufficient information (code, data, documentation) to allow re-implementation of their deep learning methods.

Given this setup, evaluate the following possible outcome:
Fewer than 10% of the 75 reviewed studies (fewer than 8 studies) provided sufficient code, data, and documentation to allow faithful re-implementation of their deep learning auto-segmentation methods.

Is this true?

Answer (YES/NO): NO